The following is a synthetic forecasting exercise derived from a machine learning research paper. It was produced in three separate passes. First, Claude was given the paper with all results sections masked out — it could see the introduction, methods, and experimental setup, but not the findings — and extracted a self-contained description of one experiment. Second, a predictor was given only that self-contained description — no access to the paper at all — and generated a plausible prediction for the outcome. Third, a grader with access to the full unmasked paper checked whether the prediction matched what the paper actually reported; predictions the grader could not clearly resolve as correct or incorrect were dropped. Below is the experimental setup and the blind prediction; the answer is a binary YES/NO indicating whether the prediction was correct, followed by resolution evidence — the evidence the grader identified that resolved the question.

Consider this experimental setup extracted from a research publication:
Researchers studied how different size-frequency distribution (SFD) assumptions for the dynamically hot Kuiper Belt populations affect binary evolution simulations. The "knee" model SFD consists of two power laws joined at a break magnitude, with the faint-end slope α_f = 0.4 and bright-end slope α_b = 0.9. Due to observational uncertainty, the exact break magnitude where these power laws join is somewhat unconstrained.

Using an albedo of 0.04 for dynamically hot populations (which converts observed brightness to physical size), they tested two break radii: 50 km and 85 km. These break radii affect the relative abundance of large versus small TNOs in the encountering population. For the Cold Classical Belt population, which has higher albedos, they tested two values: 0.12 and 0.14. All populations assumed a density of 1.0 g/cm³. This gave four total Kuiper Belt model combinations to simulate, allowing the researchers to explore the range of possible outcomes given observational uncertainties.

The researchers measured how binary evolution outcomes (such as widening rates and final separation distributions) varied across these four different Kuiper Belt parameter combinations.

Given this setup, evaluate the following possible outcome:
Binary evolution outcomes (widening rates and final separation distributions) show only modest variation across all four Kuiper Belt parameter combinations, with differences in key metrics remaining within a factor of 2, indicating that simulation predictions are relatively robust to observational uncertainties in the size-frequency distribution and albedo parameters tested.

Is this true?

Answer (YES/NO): YES